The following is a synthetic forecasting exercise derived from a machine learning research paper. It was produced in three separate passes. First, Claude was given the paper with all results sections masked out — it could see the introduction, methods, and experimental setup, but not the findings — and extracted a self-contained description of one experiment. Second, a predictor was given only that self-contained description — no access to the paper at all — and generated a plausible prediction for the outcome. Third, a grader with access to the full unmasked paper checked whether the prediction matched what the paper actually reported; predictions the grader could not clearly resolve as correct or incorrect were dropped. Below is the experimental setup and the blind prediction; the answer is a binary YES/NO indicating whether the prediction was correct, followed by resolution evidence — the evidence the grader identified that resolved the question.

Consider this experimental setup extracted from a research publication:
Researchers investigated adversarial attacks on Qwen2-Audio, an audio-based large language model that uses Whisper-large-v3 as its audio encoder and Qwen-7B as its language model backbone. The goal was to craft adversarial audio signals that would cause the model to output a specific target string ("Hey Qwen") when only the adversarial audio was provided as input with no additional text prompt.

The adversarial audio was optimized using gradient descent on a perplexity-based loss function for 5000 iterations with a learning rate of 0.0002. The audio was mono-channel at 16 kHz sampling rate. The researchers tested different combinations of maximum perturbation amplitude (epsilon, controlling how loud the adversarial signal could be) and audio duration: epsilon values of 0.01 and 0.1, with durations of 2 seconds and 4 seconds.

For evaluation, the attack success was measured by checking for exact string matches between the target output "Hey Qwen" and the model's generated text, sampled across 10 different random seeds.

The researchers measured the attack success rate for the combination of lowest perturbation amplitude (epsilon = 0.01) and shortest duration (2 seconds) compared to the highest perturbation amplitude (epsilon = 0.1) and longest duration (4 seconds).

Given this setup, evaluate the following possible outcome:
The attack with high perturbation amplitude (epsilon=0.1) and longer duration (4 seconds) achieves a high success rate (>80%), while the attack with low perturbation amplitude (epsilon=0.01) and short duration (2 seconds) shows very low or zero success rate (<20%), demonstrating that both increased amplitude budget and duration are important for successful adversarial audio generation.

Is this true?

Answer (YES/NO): NO